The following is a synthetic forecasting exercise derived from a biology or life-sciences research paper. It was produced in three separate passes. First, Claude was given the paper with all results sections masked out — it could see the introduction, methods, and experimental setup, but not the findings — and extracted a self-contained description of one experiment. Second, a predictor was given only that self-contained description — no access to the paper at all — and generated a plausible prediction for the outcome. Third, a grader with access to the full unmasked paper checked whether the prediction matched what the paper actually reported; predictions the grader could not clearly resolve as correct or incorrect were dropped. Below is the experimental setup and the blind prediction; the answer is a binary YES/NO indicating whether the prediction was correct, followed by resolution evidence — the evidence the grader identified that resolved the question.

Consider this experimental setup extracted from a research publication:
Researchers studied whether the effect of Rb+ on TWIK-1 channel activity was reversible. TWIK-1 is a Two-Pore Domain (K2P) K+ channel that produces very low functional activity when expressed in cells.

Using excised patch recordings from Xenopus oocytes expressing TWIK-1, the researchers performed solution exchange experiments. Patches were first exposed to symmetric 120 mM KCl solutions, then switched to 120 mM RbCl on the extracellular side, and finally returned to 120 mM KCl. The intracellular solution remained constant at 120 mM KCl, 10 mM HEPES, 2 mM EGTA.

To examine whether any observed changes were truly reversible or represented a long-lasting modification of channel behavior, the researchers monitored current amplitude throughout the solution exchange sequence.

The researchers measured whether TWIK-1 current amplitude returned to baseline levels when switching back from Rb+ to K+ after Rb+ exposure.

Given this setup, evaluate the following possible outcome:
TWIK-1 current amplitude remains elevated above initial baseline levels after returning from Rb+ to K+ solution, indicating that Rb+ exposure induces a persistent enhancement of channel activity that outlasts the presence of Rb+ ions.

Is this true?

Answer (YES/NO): NO